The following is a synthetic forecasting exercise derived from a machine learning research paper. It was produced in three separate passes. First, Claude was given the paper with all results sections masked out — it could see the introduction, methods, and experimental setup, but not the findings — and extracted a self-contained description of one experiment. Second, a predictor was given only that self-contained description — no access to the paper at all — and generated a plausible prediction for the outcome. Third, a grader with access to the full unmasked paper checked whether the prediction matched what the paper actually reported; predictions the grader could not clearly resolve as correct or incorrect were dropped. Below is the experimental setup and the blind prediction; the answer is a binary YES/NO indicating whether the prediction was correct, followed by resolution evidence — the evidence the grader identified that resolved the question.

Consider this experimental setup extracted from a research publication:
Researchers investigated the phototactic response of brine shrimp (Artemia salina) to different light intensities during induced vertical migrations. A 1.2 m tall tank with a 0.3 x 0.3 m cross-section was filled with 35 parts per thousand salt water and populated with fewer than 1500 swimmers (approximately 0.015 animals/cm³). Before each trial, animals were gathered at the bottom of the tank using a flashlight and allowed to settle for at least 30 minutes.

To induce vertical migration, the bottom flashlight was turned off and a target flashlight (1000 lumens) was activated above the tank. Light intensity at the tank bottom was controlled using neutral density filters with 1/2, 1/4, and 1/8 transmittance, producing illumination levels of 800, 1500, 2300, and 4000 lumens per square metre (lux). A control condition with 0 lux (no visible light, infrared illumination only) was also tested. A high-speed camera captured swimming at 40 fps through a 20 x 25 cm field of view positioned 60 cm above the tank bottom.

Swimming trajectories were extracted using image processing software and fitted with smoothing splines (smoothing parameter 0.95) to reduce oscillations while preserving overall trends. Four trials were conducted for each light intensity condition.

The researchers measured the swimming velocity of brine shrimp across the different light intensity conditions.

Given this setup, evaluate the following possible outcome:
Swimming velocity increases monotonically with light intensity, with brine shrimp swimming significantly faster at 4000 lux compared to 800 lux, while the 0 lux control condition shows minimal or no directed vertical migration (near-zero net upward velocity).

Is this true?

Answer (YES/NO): NO